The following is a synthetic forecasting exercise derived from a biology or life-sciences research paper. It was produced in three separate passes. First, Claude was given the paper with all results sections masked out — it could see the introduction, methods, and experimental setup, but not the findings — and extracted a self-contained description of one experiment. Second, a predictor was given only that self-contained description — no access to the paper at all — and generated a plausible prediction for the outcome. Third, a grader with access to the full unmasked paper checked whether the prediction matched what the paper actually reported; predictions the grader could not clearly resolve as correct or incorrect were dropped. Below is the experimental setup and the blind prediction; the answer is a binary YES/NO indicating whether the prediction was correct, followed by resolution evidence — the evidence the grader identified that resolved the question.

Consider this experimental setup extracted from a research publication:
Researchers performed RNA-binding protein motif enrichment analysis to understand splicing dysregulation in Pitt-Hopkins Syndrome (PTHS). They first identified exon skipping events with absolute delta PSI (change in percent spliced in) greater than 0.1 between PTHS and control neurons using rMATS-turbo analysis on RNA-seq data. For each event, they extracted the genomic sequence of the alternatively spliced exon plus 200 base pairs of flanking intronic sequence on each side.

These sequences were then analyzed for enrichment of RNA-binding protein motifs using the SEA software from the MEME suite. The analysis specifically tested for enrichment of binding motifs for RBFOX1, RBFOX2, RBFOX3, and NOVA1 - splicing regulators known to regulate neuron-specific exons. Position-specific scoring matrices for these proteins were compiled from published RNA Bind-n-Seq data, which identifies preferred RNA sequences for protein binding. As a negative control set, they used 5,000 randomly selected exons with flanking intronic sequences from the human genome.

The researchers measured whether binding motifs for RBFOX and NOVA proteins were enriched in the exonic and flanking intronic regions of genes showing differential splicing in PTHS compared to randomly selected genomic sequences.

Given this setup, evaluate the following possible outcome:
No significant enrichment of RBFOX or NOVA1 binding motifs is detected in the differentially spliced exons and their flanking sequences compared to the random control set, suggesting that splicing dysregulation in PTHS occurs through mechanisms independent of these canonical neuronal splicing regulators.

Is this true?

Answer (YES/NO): NO